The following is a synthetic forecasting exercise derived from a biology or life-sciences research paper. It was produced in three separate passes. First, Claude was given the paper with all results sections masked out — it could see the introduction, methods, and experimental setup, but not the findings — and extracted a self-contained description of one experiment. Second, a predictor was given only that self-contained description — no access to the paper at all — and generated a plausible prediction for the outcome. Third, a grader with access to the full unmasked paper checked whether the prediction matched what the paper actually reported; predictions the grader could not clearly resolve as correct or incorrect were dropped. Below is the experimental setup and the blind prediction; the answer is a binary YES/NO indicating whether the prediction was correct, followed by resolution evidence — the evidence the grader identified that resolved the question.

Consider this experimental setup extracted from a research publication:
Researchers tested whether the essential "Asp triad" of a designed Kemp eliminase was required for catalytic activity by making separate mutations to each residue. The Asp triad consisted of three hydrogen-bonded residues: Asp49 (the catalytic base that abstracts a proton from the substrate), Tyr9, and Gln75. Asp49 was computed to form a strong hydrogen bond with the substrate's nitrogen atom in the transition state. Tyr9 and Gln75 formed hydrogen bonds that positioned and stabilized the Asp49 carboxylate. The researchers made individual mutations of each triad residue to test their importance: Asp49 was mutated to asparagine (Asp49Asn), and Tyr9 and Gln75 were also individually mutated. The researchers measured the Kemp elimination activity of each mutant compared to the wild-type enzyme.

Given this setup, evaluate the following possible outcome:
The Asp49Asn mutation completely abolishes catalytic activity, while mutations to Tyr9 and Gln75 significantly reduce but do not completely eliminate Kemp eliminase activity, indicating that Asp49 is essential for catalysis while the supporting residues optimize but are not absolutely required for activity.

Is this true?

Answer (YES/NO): YES